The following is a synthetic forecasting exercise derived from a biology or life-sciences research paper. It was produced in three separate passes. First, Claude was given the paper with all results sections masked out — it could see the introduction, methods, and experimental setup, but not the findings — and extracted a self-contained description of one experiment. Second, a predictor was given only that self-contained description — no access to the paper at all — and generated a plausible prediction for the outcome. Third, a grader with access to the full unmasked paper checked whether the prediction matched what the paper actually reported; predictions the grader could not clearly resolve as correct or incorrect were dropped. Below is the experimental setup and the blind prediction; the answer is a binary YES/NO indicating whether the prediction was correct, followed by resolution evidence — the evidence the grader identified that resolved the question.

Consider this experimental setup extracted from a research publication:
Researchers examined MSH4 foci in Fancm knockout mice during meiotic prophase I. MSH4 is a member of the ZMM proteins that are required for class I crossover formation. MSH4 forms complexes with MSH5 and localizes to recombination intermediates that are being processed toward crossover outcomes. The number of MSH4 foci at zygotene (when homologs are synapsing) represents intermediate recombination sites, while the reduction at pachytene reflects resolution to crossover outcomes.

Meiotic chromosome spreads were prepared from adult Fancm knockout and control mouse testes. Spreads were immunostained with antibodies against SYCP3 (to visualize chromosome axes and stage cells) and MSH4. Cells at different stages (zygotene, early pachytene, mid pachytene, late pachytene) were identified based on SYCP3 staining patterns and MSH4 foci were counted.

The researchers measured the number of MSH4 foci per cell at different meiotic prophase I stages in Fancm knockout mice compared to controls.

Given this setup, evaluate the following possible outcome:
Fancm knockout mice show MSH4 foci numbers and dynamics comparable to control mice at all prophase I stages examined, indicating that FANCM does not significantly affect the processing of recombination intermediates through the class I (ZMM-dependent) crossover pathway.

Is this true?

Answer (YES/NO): YES